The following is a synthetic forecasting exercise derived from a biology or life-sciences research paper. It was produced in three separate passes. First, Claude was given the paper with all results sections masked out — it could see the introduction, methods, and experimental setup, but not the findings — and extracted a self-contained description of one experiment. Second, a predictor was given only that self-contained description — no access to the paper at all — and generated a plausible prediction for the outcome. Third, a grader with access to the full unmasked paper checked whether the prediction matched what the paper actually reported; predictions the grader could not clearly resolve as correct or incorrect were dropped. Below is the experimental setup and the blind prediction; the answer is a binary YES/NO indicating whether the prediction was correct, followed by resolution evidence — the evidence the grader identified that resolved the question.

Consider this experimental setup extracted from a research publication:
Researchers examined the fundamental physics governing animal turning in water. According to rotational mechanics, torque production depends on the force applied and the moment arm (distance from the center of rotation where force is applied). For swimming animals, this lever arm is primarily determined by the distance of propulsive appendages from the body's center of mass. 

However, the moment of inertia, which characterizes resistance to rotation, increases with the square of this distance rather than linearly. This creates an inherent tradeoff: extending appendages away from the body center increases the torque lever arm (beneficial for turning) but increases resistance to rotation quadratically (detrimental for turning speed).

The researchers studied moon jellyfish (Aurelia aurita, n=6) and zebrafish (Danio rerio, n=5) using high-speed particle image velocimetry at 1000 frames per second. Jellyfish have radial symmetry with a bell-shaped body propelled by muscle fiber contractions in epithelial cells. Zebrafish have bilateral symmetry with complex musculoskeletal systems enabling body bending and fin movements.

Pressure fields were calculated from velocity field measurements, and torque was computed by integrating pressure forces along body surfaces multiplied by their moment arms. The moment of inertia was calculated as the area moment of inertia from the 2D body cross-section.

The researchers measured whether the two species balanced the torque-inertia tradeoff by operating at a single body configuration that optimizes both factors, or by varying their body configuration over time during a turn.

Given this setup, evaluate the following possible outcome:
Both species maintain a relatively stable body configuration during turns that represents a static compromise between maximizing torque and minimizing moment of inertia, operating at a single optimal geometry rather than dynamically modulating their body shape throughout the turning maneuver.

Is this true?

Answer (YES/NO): NO